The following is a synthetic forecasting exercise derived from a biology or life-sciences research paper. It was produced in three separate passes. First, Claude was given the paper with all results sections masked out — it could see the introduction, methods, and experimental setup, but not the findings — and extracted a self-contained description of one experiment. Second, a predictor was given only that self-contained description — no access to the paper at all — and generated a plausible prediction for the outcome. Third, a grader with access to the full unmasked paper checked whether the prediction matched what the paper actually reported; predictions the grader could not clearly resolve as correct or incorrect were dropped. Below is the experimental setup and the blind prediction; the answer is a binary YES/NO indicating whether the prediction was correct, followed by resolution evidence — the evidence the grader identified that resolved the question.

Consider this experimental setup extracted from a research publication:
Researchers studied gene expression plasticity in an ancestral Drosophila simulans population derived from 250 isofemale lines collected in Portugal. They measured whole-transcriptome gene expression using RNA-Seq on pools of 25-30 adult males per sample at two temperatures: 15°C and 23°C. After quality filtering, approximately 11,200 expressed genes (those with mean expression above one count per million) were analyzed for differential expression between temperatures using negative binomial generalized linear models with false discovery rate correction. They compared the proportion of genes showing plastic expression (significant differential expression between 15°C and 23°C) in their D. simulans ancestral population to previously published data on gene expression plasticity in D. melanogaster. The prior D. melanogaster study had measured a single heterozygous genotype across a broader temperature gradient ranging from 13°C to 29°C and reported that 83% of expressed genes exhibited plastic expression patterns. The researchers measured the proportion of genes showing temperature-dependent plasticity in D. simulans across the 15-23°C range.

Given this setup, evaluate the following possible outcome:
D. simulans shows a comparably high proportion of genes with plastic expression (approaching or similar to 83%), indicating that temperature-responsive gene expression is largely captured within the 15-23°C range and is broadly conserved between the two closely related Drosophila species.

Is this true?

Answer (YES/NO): NO